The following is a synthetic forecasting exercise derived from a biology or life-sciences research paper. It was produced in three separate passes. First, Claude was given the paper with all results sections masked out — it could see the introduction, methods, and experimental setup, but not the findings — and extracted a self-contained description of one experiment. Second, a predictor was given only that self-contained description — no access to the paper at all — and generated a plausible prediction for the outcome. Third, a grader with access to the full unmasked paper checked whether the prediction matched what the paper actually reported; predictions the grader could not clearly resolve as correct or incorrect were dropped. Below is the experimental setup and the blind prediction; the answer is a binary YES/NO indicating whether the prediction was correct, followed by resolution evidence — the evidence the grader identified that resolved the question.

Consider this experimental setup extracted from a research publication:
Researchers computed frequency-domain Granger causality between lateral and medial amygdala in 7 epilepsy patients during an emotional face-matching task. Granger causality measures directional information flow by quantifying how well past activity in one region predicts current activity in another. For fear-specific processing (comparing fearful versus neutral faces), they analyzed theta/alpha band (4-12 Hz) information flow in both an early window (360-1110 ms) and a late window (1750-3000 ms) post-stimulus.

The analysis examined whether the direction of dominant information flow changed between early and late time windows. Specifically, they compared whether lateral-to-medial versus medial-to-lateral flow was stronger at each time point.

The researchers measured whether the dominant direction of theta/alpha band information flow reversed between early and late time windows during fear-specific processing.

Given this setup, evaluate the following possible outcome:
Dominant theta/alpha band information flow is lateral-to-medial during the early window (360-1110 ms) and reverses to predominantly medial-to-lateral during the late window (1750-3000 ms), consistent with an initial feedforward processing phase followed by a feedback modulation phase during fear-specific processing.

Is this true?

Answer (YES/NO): NO